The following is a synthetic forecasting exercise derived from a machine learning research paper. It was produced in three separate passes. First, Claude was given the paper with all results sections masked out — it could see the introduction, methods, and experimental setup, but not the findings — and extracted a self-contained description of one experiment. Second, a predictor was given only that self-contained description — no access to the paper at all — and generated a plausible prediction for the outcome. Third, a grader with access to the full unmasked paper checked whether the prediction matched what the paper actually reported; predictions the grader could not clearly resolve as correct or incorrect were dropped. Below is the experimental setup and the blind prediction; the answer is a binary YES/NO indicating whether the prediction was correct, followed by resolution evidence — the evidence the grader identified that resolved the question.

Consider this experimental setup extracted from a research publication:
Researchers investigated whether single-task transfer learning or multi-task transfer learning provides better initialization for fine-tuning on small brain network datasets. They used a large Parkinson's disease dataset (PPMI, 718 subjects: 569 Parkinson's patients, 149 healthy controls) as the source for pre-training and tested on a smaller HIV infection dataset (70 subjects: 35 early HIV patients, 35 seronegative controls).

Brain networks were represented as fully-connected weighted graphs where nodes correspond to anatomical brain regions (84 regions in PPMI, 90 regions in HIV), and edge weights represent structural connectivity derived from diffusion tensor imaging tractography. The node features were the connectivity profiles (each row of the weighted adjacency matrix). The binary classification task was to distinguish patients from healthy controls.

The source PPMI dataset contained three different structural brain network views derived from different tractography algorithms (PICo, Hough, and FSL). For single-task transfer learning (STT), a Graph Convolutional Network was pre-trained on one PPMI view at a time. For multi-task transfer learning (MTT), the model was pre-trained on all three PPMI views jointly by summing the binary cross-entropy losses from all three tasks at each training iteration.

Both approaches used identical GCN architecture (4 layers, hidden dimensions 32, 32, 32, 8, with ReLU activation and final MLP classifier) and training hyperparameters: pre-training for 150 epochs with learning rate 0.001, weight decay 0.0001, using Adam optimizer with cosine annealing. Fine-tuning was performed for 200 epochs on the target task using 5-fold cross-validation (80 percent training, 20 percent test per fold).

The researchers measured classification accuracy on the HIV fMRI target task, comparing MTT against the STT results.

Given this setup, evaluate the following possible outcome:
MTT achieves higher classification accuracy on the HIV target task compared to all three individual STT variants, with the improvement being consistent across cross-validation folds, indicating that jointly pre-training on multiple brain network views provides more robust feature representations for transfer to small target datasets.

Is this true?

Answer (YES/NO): NO